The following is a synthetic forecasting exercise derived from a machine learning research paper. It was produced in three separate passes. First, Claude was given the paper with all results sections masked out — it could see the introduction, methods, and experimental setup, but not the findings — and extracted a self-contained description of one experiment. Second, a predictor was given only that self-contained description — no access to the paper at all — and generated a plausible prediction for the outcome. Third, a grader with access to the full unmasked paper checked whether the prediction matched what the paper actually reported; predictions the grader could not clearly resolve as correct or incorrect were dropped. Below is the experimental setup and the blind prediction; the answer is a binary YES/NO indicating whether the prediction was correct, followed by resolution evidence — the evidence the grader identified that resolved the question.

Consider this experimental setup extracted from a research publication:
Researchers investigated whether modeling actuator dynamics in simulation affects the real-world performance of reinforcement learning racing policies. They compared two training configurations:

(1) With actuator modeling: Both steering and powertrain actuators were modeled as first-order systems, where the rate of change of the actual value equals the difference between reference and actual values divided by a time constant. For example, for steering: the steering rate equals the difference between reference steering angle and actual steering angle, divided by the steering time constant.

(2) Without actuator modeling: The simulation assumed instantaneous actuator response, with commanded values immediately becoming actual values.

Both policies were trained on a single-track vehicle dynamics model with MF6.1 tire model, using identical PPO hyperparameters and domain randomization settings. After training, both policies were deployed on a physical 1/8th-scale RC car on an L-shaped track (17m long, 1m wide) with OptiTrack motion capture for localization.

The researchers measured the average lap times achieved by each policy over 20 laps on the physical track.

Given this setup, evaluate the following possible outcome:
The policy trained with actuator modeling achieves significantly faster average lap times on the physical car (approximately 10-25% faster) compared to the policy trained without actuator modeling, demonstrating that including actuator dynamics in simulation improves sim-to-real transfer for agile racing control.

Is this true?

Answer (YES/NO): YES